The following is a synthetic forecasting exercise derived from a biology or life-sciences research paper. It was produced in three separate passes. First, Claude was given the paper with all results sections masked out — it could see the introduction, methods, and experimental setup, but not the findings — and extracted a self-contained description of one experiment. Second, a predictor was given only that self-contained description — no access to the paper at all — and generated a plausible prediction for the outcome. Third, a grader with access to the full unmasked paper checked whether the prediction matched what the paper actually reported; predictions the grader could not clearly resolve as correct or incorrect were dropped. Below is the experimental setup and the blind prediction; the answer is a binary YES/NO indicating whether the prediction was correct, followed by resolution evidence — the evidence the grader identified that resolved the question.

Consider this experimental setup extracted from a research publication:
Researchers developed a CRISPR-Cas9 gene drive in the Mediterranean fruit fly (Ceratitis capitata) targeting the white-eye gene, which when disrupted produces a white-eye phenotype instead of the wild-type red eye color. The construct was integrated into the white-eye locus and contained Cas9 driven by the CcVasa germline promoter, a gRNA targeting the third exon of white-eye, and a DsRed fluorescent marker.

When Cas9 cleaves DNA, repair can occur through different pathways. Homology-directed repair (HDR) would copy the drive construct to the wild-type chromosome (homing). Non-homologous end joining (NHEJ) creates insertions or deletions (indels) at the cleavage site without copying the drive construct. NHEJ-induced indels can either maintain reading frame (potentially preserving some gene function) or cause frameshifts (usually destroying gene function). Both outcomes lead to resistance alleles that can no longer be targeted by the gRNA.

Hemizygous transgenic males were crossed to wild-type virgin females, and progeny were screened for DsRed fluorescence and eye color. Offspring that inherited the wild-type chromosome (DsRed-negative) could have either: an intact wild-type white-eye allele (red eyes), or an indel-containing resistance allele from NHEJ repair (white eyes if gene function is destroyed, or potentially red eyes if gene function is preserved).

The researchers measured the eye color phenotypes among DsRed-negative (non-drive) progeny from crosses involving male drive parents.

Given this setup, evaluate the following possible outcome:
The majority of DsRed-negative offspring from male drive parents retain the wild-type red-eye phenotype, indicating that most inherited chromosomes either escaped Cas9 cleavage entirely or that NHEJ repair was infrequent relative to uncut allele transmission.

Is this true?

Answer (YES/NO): YES